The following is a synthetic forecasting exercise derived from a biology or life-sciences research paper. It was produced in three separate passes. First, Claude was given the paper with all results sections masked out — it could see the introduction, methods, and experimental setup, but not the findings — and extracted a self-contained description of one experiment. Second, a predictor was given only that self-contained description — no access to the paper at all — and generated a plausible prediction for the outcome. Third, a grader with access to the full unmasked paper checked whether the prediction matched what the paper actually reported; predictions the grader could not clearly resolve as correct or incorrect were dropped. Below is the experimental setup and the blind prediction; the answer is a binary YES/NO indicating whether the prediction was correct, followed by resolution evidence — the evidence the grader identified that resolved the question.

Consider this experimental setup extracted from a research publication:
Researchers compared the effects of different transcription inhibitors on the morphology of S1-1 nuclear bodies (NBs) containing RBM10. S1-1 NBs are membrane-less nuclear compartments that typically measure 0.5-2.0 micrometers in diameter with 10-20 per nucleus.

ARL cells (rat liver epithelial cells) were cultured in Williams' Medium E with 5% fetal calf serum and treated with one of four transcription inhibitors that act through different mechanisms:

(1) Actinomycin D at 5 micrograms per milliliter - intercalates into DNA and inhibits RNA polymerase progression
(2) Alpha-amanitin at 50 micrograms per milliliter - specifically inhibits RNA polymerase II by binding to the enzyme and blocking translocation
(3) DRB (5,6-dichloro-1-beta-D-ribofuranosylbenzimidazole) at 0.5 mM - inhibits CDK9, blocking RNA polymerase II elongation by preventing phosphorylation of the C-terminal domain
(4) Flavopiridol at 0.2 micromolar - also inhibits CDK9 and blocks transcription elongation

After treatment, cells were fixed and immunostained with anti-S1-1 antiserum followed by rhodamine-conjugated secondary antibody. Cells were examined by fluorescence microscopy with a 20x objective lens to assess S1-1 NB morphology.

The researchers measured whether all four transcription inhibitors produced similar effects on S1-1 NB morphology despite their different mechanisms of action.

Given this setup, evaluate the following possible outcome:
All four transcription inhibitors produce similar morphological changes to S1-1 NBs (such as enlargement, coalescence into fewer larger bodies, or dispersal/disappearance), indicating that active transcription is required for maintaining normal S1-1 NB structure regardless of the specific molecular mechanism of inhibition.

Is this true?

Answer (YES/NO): YES